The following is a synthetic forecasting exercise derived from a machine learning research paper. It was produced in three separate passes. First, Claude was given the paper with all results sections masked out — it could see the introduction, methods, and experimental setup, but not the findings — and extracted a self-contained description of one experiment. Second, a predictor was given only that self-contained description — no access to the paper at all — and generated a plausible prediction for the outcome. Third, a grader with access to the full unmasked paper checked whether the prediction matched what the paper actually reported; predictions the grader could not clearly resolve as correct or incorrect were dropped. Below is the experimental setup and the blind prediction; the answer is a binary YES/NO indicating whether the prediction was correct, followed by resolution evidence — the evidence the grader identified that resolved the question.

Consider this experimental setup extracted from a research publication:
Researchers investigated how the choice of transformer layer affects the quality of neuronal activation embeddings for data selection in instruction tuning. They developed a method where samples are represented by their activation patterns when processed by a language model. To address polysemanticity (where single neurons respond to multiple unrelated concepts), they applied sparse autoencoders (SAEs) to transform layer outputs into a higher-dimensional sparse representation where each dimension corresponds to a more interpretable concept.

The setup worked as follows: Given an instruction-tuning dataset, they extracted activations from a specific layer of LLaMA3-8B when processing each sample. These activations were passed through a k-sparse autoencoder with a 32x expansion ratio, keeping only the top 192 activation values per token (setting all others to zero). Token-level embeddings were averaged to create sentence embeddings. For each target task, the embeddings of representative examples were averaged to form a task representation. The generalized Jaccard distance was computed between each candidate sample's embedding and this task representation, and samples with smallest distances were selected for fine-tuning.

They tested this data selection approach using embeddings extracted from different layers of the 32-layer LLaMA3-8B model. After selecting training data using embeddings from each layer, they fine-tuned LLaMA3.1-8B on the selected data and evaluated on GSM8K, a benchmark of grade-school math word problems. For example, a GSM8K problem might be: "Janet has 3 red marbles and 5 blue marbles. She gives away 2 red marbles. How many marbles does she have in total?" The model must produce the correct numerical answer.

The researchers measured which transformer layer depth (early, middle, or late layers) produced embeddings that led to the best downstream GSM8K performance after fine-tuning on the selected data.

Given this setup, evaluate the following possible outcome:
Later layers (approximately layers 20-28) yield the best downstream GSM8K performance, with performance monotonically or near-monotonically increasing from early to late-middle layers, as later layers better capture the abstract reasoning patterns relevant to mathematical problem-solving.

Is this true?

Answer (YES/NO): NO